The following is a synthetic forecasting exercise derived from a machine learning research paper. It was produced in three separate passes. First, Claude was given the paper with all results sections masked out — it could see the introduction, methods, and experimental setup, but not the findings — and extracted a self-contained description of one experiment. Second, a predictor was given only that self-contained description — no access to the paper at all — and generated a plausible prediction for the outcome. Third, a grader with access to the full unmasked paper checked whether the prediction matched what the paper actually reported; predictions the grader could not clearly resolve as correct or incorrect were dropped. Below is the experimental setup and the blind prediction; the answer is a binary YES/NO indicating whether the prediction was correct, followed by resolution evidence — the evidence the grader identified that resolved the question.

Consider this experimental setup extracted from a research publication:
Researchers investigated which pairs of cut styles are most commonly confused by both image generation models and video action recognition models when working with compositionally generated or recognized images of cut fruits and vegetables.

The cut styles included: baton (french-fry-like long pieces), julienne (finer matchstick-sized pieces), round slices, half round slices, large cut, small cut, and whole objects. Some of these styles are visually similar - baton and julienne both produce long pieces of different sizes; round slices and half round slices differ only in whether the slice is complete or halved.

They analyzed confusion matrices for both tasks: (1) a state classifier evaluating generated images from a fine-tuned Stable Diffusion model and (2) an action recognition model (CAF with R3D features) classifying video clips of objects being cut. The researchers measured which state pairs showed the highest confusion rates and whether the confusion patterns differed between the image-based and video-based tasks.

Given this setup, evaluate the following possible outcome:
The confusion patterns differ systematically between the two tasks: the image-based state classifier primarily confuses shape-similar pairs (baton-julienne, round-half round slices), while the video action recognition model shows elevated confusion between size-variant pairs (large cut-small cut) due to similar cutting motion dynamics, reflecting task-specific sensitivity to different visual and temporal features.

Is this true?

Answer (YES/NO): NO